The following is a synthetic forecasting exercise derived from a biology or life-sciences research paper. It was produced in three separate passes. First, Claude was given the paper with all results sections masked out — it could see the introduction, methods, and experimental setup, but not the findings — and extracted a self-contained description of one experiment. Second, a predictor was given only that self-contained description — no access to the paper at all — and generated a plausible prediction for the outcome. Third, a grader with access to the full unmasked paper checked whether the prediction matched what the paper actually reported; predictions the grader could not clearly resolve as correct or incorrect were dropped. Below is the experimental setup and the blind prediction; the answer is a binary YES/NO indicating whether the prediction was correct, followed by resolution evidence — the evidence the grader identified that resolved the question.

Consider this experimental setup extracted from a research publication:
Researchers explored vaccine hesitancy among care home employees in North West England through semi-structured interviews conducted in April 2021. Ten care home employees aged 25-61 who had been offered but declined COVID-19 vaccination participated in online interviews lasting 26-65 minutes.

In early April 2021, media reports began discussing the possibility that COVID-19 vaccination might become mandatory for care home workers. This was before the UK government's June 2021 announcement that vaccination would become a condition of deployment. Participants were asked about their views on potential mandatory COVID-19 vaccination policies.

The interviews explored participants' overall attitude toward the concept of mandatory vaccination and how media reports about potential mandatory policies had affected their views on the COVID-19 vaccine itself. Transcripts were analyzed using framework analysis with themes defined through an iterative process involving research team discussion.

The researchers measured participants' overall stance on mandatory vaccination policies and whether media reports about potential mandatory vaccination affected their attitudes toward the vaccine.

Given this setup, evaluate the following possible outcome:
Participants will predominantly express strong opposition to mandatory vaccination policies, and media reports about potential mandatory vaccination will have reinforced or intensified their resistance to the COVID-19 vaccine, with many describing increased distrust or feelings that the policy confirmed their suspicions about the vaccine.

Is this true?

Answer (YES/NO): YES